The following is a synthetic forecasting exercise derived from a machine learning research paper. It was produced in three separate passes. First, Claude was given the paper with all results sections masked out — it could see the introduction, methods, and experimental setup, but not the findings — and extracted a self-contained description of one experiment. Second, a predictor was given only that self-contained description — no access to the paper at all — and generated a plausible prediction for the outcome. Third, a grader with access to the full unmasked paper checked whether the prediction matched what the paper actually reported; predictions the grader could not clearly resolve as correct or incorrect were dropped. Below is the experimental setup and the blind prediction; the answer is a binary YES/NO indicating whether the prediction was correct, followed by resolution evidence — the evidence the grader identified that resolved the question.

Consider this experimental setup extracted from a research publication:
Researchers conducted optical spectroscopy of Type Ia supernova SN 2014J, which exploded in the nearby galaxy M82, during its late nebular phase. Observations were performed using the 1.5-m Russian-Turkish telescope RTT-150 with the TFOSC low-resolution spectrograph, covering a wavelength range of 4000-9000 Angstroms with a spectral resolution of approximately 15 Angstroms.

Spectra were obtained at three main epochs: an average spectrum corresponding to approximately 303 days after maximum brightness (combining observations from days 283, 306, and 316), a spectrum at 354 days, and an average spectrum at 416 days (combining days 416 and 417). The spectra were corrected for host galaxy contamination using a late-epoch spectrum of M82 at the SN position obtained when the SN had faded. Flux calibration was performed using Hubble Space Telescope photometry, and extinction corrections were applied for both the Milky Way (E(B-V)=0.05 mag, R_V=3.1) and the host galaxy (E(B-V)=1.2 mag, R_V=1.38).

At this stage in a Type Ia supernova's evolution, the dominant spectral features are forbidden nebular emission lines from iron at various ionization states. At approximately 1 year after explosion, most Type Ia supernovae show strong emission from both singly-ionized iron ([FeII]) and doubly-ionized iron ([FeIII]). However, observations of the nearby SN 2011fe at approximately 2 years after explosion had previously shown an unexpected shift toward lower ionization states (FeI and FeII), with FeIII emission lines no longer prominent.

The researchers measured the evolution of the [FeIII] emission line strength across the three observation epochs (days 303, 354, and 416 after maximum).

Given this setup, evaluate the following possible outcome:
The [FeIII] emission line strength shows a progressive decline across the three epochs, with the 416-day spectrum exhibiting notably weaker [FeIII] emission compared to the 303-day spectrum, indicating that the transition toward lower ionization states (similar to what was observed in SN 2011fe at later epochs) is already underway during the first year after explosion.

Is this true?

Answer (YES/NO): YES